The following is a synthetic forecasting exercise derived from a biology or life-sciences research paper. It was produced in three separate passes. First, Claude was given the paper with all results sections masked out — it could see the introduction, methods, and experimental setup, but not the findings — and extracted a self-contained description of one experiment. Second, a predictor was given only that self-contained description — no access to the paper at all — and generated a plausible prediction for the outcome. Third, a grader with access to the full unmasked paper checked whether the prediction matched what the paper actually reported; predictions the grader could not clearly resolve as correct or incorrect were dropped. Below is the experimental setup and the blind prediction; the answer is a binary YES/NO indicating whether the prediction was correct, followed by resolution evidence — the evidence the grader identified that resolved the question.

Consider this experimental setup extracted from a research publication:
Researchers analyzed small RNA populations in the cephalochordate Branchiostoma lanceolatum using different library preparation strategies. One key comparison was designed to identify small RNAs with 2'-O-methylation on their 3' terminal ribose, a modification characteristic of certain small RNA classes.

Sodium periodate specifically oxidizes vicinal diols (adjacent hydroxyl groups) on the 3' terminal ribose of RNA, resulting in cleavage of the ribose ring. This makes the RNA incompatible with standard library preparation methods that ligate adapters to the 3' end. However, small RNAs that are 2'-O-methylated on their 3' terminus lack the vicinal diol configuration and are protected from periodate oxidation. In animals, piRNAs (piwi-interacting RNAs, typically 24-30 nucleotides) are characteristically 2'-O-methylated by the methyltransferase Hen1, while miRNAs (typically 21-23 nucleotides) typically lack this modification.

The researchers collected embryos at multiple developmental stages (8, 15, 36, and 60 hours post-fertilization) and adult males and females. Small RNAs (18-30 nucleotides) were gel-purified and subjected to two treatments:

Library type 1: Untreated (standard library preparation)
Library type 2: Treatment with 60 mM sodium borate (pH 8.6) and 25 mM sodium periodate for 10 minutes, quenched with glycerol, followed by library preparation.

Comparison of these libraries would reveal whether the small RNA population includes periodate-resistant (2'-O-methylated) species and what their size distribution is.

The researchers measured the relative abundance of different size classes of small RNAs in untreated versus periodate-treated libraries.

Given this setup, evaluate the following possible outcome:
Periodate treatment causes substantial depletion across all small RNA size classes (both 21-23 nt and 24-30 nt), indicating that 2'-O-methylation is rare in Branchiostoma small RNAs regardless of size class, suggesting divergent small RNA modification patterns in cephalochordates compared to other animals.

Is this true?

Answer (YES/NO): YES